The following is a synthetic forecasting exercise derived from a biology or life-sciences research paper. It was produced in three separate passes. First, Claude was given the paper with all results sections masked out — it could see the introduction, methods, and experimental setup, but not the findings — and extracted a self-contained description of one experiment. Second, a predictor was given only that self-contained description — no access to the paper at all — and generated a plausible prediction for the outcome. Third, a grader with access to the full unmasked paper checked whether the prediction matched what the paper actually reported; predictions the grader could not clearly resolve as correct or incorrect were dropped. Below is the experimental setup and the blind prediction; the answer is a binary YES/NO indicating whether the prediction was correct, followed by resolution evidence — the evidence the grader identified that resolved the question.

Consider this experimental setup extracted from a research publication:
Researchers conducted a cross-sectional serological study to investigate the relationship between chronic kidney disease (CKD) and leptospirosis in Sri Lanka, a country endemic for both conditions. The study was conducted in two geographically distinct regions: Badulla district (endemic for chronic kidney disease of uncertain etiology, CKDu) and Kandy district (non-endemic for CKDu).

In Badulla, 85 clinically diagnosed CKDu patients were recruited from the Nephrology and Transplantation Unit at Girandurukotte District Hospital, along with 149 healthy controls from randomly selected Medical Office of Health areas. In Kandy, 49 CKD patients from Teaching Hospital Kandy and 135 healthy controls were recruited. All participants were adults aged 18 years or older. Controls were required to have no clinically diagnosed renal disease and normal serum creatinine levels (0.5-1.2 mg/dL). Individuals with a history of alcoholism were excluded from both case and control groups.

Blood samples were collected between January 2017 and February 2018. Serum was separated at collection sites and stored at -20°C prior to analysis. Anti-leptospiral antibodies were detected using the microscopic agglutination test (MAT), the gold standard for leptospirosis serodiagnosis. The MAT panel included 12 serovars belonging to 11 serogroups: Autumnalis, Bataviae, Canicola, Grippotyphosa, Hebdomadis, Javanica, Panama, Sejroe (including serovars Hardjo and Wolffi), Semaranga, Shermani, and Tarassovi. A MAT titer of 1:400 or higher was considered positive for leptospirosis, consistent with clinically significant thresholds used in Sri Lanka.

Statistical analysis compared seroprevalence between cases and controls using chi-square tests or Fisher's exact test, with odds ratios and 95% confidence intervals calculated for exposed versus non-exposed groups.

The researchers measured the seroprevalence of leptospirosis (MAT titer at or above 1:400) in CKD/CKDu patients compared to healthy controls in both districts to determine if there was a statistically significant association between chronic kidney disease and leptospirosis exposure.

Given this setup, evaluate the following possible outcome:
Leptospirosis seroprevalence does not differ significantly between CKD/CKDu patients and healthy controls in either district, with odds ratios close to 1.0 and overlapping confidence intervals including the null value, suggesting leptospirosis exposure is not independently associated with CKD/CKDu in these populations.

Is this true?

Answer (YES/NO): NO